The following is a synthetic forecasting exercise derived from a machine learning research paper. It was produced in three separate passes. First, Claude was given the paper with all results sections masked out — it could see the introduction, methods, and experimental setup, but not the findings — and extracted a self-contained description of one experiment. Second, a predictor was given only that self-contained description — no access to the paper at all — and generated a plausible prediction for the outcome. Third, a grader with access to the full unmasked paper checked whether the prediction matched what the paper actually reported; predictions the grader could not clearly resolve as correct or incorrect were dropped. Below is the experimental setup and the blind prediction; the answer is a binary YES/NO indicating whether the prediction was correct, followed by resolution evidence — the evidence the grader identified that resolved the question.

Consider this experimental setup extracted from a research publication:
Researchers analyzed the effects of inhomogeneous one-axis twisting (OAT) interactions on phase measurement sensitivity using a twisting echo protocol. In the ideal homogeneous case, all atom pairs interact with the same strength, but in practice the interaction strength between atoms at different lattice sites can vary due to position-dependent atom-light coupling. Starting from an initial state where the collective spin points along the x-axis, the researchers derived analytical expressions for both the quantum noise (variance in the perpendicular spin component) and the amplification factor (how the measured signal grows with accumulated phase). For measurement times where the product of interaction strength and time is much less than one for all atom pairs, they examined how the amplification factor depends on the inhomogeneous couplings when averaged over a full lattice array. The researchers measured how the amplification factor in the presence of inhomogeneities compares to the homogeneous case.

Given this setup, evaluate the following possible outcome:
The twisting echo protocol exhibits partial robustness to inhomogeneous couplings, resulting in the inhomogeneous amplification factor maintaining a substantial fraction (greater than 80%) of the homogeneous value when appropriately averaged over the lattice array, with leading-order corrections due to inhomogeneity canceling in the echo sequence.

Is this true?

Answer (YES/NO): NO